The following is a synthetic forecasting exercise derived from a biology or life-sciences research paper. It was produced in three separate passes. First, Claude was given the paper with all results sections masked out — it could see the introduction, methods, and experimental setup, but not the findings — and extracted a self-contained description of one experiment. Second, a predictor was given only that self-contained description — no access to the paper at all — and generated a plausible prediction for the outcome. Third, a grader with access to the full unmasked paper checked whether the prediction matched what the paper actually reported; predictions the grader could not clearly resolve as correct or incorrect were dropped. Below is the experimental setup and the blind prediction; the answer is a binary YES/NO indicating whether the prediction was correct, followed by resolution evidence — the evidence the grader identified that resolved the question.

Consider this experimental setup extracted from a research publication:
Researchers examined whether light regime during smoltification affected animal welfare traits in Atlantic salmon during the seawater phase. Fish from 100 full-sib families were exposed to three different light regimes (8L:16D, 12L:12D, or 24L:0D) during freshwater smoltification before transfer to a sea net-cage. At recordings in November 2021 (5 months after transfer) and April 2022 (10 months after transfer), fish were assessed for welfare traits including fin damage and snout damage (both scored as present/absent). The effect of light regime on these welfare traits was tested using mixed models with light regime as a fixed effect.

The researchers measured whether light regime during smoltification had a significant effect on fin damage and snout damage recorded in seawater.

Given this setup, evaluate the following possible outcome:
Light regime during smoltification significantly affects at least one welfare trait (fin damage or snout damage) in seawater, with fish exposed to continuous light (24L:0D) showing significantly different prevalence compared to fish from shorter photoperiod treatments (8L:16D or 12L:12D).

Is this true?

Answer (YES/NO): NO